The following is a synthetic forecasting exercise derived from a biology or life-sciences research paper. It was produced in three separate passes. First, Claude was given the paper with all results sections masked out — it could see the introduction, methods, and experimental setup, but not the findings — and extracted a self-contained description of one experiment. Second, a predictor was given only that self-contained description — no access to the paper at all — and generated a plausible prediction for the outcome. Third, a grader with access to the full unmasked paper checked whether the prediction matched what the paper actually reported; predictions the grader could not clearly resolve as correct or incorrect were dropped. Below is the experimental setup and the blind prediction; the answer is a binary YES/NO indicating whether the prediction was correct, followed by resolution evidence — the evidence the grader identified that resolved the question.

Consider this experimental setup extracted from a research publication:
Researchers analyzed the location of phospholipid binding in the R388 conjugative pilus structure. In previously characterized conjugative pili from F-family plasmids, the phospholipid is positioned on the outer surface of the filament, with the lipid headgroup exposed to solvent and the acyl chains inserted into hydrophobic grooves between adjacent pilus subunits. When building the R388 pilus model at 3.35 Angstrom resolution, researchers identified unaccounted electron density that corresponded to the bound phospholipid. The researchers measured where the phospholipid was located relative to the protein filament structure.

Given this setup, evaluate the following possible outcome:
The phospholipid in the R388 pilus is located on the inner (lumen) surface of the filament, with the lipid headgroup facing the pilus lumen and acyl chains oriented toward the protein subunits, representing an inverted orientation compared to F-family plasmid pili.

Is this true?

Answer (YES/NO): NO